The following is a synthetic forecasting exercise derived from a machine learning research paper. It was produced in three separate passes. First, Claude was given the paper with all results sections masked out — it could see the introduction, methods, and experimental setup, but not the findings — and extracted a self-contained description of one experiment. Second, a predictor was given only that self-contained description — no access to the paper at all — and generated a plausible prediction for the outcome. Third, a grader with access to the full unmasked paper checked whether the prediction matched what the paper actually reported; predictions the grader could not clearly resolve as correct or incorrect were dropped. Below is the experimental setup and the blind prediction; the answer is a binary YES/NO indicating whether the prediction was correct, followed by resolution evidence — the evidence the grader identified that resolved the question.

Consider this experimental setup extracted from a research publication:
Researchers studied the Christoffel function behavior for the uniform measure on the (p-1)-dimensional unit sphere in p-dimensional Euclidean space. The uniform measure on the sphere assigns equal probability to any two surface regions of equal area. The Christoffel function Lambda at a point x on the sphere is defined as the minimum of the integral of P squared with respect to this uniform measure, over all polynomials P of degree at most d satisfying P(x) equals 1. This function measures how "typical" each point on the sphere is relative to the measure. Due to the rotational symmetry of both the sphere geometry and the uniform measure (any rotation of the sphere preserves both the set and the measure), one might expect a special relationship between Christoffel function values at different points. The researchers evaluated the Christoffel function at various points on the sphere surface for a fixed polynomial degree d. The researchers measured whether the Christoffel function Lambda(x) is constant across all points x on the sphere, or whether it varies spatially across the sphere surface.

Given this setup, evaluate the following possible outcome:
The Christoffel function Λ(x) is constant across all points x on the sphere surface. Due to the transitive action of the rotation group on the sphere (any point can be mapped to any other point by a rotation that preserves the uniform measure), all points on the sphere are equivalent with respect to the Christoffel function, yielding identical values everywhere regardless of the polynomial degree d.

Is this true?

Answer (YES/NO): YES